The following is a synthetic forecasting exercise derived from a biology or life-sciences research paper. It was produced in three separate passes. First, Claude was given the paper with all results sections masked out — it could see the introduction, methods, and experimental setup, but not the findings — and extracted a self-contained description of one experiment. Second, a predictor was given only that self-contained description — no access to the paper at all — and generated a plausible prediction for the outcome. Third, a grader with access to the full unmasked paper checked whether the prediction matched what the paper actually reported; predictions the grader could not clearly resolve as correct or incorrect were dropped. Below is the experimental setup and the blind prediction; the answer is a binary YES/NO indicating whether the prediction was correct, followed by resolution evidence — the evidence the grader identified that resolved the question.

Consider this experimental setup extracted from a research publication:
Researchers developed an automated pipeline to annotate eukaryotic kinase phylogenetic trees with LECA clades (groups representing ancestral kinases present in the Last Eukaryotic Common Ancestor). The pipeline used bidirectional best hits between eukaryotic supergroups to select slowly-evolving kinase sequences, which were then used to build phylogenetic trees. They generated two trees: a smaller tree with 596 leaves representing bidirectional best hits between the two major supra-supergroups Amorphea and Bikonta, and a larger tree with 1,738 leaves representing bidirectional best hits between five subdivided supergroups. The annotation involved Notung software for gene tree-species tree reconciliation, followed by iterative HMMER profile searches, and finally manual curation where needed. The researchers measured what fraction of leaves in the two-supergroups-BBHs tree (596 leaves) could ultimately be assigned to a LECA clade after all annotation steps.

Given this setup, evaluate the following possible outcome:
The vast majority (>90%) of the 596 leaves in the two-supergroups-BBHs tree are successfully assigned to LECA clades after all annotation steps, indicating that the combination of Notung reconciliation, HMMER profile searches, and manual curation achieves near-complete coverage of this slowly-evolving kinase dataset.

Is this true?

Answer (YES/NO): YES